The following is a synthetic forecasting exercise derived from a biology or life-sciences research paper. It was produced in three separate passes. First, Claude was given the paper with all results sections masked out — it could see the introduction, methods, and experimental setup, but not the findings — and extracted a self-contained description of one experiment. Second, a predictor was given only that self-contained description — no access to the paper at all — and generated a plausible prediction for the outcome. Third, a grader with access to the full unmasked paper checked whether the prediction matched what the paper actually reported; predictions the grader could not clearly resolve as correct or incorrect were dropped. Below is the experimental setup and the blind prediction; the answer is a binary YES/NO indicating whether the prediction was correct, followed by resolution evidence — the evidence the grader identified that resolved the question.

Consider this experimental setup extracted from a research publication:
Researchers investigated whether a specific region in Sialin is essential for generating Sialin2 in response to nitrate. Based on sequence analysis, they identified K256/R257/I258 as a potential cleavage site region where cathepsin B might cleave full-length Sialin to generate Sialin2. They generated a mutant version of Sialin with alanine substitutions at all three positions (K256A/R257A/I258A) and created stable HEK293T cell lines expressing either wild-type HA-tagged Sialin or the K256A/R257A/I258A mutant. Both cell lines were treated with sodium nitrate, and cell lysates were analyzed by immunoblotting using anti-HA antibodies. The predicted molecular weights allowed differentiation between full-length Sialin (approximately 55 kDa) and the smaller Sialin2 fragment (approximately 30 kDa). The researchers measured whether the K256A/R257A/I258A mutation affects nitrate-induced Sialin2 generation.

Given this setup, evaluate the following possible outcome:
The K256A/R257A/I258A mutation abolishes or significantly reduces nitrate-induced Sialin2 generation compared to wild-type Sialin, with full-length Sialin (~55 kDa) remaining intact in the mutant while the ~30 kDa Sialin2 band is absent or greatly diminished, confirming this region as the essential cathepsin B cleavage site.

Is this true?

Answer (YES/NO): YES